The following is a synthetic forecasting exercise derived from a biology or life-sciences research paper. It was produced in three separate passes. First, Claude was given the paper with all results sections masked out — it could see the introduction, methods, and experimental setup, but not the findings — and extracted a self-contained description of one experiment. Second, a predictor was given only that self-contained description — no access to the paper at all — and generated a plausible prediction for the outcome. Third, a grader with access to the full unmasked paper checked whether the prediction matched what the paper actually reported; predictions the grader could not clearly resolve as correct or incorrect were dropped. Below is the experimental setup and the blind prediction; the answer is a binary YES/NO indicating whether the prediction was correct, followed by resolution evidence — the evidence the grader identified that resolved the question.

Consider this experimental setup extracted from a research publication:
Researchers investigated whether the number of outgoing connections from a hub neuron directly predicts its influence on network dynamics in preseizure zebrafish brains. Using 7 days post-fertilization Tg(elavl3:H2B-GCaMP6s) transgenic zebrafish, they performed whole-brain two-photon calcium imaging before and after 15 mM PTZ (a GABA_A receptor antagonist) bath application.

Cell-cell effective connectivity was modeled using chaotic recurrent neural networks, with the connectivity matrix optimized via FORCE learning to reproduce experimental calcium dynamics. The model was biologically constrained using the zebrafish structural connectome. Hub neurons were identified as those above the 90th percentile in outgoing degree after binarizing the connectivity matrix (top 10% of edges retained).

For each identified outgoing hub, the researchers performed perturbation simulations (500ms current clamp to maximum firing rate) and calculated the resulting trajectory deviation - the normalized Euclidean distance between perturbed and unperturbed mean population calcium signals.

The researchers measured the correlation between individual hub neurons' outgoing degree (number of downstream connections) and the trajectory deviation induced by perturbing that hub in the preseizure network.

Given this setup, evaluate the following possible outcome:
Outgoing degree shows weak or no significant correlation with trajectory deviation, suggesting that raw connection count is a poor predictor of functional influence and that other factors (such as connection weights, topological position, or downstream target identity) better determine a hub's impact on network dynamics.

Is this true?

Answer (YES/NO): YES